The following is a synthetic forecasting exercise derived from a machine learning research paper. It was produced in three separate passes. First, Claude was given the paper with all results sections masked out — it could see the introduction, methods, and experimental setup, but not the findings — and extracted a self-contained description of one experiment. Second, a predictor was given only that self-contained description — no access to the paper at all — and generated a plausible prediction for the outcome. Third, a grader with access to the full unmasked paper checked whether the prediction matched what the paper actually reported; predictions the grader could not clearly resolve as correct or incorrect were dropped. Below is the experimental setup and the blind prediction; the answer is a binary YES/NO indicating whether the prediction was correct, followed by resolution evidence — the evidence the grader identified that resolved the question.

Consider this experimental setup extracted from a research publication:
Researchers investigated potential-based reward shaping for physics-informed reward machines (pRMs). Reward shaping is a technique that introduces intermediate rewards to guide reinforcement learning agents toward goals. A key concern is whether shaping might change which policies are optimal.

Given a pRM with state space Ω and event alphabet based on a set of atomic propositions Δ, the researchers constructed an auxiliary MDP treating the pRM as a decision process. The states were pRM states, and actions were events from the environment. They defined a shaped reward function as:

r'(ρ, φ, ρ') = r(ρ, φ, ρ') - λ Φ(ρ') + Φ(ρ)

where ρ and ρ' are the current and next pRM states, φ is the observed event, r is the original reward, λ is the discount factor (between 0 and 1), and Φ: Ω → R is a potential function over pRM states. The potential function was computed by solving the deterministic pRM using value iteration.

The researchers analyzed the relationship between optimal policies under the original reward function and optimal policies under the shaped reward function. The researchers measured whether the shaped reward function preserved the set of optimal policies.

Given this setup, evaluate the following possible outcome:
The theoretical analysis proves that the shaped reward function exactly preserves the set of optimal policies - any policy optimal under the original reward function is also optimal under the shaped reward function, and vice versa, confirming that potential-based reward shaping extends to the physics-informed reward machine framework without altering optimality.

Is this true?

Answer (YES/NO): YES